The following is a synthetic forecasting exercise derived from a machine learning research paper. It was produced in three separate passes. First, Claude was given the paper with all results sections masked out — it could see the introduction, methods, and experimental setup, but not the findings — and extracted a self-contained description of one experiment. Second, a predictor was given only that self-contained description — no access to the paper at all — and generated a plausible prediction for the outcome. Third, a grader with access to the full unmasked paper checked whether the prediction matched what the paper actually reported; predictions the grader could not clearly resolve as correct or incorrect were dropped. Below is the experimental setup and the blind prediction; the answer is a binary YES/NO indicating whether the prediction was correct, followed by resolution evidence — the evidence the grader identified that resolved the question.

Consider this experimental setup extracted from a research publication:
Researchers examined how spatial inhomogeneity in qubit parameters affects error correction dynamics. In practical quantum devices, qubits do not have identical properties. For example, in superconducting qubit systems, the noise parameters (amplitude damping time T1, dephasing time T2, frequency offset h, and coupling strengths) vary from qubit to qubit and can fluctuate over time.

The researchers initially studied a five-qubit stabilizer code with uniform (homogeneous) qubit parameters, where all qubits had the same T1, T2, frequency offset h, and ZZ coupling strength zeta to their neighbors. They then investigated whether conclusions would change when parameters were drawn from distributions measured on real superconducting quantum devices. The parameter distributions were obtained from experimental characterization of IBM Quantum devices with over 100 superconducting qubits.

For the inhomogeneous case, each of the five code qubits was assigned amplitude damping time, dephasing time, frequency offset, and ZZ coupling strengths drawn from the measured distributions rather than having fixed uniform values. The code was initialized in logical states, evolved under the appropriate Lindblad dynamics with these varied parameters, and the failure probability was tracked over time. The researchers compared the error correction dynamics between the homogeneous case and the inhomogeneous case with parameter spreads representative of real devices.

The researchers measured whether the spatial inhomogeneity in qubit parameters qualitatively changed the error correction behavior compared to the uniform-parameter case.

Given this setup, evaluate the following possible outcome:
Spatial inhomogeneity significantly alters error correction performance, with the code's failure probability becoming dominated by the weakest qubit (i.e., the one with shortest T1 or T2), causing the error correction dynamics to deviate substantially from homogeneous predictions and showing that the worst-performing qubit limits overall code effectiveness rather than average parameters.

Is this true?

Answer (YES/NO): NO